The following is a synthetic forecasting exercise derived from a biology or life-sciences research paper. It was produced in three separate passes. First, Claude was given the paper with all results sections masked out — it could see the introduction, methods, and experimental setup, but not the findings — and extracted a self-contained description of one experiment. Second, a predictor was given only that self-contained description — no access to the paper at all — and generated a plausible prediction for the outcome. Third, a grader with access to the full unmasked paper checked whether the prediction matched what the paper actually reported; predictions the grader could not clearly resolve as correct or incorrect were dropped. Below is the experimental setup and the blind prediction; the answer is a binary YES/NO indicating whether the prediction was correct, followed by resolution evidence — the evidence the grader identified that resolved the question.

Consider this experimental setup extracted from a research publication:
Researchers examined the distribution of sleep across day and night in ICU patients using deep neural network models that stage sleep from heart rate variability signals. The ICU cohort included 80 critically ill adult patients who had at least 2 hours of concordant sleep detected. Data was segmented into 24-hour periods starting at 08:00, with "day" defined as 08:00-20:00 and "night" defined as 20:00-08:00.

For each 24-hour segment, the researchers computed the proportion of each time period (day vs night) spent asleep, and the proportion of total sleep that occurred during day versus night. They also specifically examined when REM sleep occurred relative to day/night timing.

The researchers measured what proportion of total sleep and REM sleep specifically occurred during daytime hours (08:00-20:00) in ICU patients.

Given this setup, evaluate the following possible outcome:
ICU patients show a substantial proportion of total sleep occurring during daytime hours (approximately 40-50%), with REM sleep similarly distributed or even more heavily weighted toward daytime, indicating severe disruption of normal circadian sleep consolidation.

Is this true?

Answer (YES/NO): NO